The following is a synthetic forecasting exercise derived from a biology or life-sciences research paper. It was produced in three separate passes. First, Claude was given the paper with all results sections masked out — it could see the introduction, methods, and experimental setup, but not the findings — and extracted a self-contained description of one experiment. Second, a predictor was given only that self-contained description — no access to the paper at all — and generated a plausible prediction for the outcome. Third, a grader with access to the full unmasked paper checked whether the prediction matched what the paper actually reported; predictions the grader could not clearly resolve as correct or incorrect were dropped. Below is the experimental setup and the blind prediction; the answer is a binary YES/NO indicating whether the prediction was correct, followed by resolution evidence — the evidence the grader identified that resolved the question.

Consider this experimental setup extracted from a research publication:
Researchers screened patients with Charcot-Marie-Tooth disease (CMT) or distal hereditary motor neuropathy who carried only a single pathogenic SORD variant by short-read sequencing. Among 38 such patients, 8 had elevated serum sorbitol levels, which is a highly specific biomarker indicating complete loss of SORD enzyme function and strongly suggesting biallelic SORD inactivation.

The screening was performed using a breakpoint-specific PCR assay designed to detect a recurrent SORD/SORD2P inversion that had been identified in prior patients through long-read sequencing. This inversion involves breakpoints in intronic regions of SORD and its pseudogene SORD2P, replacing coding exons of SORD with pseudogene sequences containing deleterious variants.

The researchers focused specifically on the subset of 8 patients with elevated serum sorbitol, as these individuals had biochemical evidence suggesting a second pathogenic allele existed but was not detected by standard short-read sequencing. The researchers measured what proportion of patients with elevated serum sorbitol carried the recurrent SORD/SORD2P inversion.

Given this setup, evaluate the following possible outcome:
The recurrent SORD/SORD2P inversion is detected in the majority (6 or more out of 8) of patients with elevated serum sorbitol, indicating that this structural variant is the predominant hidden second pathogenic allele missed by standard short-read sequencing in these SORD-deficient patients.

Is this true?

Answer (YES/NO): NO